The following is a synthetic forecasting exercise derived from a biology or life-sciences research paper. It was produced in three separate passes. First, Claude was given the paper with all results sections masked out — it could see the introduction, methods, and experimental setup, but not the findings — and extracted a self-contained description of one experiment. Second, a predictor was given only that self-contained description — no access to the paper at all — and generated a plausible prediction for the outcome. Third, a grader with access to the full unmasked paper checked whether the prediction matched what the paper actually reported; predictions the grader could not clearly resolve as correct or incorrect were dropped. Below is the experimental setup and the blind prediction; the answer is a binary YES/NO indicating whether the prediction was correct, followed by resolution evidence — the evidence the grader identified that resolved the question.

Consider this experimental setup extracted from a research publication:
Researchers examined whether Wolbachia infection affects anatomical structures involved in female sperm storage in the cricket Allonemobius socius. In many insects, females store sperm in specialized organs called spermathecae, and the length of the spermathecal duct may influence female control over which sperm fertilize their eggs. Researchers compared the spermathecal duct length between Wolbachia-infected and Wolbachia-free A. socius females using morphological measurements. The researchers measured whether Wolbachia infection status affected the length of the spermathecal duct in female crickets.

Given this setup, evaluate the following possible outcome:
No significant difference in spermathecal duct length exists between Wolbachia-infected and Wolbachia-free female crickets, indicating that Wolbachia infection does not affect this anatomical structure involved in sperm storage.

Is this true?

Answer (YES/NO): NO